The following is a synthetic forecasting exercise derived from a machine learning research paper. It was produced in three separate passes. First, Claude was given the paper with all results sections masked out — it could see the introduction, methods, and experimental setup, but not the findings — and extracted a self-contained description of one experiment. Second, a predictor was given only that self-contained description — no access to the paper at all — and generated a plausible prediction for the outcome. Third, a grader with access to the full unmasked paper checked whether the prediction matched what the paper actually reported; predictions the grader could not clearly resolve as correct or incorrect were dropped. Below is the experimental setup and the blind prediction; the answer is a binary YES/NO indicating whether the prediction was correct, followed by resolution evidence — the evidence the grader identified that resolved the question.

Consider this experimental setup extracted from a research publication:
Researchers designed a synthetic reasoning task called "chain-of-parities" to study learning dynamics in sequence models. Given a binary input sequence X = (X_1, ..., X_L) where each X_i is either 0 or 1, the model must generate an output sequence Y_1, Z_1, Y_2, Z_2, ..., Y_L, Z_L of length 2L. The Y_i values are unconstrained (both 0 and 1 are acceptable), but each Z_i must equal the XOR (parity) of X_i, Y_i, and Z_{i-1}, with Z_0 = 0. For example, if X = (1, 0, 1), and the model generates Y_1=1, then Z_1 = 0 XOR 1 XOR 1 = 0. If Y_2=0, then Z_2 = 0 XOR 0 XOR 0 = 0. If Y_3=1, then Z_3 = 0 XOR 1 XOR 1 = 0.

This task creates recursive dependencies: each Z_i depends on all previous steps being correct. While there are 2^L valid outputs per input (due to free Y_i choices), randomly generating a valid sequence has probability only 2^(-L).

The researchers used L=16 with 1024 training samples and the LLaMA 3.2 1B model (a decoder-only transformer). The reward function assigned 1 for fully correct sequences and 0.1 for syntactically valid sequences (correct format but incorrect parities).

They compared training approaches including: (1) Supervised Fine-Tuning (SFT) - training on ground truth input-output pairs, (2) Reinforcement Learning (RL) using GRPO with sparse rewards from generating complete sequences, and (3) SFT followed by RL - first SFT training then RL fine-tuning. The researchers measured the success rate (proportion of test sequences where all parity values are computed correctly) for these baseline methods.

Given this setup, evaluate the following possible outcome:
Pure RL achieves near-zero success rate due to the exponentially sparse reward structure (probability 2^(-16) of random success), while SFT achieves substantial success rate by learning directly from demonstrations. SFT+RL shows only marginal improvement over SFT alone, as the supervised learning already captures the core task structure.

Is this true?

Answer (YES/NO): NO